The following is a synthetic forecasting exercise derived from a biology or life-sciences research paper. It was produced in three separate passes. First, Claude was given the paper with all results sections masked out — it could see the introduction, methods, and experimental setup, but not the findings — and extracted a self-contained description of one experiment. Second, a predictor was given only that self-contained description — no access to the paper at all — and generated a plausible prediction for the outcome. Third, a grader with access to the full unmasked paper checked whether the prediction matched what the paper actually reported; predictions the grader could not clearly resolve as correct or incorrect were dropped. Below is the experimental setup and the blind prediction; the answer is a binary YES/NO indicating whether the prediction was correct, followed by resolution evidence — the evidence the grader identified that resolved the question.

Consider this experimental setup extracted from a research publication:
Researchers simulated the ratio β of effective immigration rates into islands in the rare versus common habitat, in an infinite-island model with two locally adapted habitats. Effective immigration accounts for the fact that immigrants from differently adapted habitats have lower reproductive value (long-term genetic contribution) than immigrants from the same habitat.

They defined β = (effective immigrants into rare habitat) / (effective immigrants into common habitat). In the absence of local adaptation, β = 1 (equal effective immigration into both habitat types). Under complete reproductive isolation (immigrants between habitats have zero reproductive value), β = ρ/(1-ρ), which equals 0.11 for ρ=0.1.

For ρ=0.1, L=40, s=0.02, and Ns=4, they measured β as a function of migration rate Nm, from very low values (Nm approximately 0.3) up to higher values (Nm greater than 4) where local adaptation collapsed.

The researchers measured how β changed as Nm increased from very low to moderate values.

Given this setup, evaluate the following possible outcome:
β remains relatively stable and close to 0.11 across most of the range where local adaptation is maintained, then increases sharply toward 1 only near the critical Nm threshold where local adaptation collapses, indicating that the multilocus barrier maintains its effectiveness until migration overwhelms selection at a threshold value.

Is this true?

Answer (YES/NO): NO